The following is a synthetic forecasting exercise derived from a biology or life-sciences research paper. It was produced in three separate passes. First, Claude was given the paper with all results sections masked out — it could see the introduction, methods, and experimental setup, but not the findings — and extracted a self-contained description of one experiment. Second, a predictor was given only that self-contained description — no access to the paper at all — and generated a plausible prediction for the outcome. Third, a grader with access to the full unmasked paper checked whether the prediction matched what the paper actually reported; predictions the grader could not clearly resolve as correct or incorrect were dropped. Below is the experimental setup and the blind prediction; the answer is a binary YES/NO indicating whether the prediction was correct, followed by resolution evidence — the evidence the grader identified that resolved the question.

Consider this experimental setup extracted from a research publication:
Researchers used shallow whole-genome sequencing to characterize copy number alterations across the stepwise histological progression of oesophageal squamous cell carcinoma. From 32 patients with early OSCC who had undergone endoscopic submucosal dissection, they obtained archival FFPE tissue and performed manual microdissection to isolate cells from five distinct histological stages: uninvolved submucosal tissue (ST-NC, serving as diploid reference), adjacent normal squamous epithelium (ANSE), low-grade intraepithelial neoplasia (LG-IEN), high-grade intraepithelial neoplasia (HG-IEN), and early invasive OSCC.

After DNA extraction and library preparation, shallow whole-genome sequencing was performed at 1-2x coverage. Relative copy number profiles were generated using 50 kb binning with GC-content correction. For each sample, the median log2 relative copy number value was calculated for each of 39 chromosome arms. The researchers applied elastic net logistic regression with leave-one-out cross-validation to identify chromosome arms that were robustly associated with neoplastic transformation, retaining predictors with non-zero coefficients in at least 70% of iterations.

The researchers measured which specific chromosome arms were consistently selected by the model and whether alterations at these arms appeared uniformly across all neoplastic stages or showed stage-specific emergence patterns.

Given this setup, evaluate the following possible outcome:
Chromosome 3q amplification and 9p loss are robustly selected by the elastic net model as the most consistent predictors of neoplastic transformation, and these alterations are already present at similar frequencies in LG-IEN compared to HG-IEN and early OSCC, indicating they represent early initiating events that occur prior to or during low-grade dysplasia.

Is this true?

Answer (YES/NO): NO